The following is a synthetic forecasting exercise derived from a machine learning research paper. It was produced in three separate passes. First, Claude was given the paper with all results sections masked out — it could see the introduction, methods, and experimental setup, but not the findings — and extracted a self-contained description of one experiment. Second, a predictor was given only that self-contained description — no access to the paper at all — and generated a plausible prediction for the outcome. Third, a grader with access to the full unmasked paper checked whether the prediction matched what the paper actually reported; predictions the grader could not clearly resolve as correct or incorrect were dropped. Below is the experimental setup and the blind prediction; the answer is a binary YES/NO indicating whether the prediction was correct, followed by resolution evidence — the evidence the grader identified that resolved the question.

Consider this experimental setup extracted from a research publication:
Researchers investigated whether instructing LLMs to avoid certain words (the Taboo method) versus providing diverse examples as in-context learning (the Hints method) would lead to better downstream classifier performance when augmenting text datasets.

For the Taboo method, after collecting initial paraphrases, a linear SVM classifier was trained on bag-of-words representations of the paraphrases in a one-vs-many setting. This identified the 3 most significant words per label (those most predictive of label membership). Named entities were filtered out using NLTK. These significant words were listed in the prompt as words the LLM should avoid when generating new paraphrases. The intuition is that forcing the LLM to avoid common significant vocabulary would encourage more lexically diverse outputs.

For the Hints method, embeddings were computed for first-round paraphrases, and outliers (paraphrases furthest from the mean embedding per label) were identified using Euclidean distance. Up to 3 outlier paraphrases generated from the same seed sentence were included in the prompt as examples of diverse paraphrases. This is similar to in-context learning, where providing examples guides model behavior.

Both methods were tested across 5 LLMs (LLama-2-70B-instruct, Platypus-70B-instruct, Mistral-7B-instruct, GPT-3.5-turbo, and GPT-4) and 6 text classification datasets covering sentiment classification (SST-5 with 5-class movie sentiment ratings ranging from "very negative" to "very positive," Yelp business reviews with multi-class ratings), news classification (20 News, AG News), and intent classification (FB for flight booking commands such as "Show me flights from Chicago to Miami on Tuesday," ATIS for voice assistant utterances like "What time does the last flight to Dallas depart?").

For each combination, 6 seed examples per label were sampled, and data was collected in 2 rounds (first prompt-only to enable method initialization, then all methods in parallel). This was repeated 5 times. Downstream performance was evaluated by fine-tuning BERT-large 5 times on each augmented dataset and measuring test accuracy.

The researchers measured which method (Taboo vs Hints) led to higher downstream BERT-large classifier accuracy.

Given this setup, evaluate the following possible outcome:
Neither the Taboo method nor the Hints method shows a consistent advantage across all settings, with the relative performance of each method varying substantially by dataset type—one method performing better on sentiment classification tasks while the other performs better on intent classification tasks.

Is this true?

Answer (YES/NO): NO